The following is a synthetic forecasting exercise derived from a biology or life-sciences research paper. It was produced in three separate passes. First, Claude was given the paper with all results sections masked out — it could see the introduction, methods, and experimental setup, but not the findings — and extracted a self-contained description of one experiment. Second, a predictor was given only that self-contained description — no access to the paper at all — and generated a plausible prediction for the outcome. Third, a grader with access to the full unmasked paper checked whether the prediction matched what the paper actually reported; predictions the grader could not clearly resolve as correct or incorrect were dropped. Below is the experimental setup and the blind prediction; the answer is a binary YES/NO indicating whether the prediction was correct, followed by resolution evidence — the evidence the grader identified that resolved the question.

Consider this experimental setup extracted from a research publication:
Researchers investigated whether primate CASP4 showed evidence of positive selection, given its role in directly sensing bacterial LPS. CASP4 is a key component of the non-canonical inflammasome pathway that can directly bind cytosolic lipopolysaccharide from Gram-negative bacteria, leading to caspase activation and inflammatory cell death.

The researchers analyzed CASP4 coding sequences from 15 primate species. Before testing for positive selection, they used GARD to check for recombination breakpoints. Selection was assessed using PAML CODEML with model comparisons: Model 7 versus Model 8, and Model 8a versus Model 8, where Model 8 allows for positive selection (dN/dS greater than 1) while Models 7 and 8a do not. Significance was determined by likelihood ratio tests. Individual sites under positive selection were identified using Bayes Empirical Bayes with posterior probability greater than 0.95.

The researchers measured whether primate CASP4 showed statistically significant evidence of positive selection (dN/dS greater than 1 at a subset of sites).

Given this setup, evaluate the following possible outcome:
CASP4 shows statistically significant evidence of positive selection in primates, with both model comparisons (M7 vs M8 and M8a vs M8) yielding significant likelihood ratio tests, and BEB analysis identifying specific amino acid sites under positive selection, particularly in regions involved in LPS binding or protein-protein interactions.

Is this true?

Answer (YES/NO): NO